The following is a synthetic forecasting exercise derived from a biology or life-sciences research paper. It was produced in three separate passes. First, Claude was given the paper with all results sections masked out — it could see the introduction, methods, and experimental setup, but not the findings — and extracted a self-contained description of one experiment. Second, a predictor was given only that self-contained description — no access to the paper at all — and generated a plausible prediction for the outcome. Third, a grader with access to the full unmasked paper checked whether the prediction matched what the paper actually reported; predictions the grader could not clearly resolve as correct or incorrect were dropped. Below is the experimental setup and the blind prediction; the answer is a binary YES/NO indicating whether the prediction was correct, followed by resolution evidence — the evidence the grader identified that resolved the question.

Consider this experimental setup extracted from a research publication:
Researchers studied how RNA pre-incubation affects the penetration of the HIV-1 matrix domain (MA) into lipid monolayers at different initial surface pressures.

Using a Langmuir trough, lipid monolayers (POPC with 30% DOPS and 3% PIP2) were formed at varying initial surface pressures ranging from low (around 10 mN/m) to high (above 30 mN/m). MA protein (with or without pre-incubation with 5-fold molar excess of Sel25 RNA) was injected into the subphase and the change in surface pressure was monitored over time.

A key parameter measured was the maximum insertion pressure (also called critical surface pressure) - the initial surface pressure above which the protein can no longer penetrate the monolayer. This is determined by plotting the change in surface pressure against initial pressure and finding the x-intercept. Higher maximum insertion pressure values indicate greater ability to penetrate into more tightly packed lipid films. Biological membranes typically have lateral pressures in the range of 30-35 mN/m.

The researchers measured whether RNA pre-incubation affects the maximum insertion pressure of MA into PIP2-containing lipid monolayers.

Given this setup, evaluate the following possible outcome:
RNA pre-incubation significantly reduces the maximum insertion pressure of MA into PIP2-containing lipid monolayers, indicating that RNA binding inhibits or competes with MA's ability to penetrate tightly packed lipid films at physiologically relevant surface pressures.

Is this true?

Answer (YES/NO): NO